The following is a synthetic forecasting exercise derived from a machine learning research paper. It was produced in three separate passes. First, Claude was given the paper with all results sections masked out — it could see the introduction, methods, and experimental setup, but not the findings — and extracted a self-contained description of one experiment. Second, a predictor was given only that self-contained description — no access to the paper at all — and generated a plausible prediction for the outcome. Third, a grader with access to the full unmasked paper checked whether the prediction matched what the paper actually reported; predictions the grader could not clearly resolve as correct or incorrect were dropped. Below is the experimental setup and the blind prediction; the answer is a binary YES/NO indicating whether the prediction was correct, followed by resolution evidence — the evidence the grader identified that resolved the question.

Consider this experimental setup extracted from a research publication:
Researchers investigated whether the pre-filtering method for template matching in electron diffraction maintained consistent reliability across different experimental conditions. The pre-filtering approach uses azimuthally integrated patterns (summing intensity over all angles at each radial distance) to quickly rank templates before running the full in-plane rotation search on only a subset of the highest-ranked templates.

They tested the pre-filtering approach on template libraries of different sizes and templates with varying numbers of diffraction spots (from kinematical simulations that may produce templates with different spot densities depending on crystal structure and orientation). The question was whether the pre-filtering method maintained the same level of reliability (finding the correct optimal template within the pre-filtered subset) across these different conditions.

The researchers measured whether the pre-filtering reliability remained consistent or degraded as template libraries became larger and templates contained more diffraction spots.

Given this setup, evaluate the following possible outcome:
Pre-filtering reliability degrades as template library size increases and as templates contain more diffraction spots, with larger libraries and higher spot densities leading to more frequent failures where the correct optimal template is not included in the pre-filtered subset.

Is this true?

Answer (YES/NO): YES